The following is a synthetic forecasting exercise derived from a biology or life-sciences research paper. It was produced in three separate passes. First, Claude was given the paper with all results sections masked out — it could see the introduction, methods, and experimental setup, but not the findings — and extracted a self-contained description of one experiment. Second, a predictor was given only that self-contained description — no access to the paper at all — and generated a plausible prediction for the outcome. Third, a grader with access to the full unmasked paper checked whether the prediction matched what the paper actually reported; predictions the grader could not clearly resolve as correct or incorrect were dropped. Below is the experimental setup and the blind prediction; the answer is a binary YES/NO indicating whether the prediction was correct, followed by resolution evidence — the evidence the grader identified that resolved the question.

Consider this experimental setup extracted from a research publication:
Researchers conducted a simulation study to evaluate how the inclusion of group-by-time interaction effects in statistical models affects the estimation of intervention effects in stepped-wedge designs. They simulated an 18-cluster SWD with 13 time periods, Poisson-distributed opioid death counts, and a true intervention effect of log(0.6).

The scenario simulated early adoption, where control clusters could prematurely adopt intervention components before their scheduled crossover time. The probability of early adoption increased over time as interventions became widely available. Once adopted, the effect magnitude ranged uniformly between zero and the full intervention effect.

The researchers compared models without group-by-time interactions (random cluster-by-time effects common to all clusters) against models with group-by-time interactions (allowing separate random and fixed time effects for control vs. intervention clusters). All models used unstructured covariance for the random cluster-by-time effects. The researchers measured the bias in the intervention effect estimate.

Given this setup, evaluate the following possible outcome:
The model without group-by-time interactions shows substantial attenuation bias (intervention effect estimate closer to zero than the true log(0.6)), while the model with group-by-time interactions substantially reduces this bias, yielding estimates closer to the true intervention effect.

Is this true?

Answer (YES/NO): YES